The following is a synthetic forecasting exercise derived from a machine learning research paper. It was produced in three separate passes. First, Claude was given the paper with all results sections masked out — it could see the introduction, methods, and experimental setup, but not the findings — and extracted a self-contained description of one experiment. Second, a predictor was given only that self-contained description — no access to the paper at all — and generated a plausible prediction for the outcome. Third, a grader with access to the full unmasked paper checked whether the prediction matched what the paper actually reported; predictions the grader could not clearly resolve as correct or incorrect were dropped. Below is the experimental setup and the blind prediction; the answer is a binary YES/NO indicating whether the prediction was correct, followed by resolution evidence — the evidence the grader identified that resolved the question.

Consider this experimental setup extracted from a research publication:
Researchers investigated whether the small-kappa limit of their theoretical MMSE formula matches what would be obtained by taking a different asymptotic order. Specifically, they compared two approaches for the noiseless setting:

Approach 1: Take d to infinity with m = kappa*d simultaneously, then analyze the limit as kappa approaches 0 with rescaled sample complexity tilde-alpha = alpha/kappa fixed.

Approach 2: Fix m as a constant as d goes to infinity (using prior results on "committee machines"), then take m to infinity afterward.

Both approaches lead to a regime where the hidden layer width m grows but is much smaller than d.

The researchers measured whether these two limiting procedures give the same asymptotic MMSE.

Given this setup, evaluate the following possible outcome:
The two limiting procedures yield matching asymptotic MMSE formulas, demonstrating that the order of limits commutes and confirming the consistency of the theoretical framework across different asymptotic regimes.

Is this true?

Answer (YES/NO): YES